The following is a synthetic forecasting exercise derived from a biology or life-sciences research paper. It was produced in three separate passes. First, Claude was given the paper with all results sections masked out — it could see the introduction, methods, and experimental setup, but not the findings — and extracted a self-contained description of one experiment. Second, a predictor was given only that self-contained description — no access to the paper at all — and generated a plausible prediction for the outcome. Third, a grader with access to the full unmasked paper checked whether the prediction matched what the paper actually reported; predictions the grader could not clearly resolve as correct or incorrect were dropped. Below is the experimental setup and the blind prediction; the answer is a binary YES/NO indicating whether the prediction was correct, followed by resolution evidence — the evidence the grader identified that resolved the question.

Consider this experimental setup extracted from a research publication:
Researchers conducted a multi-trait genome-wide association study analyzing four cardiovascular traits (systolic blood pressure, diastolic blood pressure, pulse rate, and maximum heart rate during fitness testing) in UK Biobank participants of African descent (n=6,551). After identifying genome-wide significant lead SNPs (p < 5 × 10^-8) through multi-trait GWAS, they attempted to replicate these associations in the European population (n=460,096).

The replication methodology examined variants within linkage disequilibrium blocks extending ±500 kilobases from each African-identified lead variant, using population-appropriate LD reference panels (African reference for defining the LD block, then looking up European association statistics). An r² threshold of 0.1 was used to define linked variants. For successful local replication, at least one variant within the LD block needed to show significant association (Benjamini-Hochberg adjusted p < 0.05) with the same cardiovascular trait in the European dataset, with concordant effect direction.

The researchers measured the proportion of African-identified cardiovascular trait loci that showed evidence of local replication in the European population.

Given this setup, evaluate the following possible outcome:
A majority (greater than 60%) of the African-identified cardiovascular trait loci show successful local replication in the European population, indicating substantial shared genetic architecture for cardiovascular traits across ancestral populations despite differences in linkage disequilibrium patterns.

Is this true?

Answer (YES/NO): YES